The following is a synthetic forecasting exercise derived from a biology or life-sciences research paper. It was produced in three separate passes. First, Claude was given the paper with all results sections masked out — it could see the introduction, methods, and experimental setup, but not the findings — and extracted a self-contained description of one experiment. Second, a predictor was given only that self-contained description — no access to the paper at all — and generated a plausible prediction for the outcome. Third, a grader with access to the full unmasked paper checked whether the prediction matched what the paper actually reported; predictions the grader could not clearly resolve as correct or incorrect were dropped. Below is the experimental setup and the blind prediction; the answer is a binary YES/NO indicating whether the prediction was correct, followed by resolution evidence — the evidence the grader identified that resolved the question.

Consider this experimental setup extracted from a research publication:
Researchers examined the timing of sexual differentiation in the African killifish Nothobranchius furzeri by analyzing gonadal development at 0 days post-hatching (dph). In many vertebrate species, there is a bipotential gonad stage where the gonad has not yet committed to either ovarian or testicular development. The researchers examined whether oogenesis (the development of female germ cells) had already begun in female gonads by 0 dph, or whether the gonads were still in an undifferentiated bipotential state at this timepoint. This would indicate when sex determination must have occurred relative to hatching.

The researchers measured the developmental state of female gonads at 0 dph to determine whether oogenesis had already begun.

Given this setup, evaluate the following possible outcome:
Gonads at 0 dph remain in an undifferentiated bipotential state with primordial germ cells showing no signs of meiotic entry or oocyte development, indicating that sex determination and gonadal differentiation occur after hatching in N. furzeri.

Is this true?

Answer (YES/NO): NO